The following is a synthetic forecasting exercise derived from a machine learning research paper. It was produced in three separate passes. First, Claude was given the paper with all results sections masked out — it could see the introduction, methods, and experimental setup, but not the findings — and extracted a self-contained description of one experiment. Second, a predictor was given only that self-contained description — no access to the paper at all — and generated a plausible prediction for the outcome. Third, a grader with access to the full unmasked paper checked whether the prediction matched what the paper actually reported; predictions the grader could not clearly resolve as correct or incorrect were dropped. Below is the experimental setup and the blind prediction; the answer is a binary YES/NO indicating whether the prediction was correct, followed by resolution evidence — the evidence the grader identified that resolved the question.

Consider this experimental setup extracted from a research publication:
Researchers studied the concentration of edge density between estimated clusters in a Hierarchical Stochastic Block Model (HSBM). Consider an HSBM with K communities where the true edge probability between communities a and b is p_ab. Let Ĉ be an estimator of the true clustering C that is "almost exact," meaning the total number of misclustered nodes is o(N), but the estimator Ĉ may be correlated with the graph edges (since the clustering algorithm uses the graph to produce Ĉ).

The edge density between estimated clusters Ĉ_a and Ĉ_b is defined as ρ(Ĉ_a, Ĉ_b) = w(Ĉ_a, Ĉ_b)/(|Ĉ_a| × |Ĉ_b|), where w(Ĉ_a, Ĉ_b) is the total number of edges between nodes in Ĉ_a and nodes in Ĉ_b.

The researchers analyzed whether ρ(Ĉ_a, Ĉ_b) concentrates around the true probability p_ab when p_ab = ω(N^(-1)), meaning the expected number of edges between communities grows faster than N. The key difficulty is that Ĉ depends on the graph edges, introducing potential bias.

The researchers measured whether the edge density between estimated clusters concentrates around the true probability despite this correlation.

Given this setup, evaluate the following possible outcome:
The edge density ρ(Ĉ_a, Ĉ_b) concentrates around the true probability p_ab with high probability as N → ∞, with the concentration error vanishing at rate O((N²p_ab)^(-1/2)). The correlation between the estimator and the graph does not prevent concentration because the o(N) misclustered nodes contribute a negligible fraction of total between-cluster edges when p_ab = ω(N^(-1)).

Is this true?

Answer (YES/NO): NO